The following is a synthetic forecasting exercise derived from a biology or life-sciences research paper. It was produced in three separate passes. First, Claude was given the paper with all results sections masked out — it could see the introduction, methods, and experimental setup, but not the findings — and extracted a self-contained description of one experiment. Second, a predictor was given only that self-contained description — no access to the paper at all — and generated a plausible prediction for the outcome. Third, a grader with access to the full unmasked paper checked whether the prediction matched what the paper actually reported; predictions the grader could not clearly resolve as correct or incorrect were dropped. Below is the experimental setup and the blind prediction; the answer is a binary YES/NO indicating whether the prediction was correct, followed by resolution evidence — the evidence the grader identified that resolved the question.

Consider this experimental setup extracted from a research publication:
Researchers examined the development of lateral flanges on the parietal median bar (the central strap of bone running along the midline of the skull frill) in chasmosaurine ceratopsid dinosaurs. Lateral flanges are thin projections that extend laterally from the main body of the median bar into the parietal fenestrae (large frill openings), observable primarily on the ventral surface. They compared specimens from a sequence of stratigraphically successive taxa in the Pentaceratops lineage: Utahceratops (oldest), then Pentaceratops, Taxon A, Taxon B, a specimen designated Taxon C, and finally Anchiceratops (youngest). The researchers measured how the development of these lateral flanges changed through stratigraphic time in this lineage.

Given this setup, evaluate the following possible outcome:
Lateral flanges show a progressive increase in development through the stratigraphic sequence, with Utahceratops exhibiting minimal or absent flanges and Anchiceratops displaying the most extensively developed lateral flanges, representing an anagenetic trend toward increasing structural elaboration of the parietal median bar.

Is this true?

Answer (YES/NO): YES